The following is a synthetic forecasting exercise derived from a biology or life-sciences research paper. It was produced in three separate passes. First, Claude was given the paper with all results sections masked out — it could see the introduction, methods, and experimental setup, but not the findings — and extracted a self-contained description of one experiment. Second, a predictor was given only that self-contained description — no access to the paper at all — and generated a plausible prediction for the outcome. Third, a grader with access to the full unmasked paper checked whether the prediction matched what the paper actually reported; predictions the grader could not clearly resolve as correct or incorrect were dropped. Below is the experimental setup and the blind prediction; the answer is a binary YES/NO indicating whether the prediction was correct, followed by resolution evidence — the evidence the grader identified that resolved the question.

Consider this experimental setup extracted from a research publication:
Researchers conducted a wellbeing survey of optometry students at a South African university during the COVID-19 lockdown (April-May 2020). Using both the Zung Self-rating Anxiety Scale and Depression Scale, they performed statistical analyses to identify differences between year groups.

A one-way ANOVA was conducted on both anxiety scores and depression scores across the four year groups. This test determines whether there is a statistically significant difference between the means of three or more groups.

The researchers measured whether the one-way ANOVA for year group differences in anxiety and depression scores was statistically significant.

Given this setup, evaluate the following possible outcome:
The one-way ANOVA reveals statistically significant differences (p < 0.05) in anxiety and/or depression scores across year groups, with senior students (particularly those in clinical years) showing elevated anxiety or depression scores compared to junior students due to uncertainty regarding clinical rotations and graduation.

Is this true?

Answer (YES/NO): YES